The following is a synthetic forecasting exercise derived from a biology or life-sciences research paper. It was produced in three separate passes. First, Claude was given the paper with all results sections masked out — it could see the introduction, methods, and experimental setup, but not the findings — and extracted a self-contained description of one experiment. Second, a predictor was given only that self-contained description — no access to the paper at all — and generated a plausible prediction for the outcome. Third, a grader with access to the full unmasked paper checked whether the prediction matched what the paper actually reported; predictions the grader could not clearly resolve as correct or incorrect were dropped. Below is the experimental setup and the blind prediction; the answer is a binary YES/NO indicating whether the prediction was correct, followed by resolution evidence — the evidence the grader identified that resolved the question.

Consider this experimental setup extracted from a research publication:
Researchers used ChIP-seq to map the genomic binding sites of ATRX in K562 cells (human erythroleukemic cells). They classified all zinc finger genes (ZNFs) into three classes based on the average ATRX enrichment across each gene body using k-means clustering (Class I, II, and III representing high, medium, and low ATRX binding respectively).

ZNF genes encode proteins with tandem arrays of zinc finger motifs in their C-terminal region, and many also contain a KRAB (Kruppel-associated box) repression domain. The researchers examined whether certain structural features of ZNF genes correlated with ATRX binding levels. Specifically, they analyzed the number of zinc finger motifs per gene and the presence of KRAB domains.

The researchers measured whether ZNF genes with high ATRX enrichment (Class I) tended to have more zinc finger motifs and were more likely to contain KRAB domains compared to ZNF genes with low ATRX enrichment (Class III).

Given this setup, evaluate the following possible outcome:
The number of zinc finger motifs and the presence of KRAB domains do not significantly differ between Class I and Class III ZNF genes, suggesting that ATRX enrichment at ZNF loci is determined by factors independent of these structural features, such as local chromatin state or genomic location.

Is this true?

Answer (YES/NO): NO